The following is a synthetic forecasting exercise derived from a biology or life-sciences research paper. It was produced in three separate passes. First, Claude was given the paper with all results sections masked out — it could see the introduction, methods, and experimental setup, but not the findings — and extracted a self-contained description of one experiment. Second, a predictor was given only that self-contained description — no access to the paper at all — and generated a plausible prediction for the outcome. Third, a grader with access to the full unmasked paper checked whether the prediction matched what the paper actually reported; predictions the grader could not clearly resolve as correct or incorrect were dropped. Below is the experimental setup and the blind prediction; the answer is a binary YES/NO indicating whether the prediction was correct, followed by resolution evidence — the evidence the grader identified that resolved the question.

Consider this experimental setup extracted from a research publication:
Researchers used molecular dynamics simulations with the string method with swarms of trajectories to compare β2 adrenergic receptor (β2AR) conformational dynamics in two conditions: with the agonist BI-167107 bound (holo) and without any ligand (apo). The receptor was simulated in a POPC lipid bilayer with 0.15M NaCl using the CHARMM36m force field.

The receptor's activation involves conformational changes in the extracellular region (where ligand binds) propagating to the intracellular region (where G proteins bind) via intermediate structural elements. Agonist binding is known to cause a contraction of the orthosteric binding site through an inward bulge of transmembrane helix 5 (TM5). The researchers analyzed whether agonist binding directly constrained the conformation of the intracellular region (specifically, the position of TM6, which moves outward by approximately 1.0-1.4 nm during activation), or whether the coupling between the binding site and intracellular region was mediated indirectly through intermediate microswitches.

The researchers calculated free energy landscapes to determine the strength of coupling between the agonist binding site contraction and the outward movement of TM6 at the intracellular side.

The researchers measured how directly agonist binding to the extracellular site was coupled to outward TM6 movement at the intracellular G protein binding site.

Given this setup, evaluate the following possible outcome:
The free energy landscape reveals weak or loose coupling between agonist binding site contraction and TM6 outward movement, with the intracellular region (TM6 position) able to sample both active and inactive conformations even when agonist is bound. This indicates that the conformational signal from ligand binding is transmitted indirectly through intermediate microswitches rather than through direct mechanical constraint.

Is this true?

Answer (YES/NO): YES